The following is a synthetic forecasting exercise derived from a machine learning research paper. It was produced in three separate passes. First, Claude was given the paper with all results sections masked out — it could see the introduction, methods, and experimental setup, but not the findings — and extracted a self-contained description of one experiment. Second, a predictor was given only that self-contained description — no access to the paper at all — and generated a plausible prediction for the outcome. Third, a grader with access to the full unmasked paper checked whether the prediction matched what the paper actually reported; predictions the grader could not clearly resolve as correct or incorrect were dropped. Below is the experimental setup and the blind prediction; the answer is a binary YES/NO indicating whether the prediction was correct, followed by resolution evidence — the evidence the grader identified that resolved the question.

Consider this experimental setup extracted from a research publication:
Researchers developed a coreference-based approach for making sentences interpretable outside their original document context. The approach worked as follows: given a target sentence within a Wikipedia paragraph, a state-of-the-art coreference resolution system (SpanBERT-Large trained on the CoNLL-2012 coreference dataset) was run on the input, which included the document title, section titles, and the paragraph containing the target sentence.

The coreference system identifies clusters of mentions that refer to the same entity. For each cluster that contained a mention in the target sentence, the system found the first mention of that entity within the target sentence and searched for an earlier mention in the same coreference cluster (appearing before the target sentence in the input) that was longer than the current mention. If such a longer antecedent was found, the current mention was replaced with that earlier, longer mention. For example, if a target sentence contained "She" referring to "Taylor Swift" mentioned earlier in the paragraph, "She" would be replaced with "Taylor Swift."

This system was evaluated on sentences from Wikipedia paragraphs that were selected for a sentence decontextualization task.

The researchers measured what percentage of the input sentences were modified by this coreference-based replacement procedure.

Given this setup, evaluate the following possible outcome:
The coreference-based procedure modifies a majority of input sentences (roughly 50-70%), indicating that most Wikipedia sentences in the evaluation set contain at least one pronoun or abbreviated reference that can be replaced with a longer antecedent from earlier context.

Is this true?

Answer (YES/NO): NO